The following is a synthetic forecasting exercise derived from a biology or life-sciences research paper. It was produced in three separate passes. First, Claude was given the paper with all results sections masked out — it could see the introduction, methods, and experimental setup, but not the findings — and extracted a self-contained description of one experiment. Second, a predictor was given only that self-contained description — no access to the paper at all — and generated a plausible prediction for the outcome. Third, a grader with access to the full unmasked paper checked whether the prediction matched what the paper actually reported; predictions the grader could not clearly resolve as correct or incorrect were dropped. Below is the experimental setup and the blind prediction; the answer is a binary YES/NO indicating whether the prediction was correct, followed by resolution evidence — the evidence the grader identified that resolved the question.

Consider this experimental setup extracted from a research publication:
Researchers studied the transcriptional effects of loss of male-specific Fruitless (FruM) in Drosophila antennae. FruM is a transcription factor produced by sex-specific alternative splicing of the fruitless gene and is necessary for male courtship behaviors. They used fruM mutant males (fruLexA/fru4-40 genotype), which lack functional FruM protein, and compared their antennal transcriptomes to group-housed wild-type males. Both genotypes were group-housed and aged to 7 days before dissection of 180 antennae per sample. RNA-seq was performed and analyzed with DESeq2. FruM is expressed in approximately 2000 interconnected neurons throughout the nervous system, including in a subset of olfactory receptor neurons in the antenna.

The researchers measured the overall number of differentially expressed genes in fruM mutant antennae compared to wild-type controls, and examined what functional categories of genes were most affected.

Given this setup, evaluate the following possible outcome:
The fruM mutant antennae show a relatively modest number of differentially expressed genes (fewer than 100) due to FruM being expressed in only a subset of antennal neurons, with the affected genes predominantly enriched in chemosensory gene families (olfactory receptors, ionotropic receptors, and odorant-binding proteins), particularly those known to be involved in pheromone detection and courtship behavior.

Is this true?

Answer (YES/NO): NO